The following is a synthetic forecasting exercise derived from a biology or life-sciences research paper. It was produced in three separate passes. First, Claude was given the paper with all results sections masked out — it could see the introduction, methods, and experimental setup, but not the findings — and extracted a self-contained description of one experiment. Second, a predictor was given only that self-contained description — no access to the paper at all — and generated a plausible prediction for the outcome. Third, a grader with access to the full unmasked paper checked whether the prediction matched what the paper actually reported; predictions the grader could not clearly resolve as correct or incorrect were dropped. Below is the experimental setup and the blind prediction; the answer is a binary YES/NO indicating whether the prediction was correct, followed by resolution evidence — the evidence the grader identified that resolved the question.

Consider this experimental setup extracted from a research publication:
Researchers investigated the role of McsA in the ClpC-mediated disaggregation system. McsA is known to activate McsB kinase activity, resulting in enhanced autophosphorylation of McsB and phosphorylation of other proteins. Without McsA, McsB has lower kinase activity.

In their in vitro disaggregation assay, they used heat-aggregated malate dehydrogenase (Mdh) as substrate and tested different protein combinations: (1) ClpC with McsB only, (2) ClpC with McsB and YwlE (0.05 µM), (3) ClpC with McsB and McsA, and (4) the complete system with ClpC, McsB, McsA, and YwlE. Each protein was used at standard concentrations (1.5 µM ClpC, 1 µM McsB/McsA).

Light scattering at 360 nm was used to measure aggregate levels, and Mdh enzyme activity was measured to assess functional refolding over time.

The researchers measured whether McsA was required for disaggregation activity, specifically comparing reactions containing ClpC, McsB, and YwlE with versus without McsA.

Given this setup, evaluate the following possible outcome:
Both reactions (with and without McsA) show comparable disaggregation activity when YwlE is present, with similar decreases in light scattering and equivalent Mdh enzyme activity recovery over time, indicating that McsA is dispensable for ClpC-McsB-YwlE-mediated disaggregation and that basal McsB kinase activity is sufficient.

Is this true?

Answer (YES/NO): NO